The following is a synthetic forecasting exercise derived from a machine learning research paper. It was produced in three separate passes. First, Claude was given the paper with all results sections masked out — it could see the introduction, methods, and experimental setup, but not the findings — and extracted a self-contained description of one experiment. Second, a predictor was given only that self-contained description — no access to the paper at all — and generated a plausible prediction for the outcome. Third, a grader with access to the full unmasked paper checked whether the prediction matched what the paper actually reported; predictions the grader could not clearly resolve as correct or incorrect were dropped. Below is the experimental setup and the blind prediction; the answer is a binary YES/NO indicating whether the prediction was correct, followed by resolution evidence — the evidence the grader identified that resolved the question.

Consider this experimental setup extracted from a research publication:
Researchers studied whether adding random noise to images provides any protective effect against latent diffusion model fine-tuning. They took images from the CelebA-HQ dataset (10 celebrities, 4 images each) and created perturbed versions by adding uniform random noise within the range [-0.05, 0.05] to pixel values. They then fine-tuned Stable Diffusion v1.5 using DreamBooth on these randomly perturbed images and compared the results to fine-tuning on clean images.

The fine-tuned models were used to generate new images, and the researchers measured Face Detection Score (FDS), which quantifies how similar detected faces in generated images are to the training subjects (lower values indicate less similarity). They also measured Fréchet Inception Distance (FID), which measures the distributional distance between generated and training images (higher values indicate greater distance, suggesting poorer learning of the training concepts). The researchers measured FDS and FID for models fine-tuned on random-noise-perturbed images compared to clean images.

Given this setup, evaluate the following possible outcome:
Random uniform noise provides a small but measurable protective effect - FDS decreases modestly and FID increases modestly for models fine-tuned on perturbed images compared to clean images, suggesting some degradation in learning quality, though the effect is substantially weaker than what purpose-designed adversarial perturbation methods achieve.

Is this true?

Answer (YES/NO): NO